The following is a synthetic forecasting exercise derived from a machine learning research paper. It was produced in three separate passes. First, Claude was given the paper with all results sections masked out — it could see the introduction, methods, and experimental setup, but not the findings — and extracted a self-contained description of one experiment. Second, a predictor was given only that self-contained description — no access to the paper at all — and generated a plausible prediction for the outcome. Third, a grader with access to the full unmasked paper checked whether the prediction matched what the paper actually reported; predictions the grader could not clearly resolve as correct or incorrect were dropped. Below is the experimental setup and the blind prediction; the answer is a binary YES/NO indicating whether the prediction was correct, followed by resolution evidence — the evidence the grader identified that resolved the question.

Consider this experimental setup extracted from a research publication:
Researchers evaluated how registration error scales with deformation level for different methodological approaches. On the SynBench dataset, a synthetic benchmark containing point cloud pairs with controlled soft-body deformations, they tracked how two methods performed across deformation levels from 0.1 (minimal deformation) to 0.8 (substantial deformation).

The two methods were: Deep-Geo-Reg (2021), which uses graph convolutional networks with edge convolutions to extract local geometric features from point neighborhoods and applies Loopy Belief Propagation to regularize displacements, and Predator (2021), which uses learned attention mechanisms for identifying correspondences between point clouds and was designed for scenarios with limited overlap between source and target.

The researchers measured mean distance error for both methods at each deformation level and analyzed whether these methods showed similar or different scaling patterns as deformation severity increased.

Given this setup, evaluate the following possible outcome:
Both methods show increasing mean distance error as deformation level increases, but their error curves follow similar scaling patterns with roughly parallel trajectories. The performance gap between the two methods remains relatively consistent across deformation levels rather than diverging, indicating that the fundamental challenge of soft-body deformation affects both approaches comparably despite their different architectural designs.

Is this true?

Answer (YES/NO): NO